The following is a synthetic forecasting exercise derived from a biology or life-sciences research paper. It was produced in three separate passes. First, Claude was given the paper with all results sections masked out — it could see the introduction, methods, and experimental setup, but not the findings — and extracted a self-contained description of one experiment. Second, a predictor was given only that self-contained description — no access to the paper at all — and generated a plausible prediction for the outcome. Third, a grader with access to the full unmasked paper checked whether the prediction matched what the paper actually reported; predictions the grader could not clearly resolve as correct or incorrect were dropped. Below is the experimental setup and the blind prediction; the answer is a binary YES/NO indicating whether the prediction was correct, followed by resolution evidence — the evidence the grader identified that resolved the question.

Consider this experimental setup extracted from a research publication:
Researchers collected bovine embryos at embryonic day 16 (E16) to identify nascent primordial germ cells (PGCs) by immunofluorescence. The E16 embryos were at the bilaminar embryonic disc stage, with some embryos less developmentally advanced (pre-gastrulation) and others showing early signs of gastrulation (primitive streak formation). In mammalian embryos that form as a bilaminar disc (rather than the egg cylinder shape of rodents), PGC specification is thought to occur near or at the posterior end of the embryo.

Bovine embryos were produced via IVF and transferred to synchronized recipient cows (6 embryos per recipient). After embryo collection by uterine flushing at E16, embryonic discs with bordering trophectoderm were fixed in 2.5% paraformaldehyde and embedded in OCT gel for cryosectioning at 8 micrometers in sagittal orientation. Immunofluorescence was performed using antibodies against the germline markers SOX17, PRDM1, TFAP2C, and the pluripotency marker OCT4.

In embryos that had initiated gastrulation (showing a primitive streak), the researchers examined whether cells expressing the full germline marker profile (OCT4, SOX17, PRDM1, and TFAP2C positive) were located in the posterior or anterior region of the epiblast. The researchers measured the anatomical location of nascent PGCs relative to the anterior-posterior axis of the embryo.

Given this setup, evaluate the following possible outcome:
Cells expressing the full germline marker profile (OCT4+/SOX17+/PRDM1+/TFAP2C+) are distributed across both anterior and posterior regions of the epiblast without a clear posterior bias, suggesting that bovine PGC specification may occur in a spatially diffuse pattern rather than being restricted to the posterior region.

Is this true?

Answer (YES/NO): NO